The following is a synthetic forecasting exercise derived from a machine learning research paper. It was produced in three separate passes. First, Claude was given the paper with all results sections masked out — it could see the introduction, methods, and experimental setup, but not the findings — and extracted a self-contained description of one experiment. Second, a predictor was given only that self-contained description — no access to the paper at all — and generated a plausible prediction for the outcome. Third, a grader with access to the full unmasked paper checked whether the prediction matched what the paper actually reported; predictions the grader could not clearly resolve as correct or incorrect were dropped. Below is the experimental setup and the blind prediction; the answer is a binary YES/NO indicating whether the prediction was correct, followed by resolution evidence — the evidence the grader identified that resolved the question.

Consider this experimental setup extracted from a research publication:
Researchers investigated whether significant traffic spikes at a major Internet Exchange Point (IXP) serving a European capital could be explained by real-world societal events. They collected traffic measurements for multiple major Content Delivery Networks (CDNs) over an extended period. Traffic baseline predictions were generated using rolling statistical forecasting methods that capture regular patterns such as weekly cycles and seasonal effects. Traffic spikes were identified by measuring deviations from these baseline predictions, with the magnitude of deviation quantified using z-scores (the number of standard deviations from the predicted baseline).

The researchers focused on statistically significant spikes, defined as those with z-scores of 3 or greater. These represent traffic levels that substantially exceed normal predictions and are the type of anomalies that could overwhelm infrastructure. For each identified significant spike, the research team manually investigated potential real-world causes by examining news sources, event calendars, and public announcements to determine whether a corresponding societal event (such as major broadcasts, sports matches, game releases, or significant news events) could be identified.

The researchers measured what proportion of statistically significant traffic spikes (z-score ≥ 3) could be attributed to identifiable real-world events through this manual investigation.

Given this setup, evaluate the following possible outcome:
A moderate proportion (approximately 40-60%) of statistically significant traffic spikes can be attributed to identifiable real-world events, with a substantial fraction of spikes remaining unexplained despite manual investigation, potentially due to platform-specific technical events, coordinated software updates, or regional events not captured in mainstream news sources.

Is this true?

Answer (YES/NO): NO